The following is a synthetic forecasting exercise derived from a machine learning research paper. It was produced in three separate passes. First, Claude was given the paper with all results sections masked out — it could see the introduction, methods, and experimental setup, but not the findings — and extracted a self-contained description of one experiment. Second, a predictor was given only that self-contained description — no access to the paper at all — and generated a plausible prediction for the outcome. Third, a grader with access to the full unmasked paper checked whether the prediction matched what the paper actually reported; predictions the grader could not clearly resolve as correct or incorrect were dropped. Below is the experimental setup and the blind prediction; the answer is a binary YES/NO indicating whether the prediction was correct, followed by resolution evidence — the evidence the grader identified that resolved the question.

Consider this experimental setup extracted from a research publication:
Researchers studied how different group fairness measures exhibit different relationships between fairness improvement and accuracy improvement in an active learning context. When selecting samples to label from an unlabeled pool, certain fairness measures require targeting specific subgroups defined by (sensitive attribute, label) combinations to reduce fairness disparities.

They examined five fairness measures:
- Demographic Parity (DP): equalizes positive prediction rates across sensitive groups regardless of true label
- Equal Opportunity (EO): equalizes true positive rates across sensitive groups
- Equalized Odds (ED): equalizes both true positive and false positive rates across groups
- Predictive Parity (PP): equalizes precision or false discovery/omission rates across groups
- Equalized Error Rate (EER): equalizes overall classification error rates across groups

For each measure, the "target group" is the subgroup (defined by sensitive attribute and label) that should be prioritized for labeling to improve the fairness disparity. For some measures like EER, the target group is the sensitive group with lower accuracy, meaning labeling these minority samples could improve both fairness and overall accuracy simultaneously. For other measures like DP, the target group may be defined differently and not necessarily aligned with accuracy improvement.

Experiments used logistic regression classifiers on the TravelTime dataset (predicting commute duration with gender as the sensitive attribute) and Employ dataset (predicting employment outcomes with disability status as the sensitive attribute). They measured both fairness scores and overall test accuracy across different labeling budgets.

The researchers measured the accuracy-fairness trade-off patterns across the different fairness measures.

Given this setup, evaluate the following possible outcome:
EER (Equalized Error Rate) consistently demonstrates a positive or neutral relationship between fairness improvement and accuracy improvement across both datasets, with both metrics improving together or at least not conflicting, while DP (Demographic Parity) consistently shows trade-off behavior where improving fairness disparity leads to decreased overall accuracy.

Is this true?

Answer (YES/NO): YES